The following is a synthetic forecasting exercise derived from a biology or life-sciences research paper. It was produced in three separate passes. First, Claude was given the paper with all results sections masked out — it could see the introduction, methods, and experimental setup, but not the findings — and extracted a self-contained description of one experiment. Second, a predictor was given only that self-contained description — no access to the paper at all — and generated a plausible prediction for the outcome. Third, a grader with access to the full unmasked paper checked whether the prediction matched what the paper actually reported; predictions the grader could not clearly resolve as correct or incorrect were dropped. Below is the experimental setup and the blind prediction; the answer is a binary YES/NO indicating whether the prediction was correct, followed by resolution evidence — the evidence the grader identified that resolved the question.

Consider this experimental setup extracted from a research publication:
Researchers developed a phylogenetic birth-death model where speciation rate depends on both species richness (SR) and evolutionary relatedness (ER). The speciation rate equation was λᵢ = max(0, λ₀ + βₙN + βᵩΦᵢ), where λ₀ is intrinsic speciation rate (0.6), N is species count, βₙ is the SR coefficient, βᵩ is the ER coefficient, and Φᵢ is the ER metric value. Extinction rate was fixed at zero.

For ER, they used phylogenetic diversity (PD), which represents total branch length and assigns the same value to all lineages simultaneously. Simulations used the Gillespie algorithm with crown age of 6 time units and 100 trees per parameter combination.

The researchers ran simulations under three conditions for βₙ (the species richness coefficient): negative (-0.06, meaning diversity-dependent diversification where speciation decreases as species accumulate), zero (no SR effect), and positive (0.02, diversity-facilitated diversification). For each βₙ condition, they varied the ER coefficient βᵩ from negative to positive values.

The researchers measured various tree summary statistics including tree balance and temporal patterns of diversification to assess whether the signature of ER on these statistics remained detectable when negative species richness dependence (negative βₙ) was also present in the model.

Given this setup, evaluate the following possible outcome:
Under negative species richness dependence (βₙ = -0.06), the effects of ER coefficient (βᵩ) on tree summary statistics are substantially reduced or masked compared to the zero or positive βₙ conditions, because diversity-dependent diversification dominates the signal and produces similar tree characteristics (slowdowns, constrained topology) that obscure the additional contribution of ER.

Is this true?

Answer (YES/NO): YES